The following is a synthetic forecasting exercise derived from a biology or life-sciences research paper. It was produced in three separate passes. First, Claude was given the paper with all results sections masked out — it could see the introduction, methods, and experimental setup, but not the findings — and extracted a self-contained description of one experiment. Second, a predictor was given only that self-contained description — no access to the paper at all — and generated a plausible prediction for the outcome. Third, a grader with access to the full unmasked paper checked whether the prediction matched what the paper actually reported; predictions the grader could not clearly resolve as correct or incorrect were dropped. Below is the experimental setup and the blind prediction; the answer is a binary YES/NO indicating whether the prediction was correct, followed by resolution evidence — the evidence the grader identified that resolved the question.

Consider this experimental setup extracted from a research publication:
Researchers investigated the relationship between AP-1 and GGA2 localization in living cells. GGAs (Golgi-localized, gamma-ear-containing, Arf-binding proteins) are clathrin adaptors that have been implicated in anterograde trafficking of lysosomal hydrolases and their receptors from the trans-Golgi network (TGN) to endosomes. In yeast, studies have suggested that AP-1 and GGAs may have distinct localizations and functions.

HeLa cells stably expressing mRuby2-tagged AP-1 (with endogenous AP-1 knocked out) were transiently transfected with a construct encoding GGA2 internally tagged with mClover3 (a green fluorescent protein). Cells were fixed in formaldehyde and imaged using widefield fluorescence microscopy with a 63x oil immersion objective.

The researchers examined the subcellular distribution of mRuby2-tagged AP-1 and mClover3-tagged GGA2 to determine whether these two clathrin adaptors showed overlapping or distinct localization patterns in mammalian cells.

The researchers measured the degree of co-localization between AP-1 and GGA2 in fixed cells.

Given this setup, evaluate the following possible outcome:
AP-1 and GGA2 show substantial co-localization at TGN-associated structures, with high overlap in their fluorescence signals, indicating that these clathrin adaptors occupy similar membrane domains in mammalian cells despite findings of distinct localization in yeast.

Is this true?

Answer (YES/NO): NO